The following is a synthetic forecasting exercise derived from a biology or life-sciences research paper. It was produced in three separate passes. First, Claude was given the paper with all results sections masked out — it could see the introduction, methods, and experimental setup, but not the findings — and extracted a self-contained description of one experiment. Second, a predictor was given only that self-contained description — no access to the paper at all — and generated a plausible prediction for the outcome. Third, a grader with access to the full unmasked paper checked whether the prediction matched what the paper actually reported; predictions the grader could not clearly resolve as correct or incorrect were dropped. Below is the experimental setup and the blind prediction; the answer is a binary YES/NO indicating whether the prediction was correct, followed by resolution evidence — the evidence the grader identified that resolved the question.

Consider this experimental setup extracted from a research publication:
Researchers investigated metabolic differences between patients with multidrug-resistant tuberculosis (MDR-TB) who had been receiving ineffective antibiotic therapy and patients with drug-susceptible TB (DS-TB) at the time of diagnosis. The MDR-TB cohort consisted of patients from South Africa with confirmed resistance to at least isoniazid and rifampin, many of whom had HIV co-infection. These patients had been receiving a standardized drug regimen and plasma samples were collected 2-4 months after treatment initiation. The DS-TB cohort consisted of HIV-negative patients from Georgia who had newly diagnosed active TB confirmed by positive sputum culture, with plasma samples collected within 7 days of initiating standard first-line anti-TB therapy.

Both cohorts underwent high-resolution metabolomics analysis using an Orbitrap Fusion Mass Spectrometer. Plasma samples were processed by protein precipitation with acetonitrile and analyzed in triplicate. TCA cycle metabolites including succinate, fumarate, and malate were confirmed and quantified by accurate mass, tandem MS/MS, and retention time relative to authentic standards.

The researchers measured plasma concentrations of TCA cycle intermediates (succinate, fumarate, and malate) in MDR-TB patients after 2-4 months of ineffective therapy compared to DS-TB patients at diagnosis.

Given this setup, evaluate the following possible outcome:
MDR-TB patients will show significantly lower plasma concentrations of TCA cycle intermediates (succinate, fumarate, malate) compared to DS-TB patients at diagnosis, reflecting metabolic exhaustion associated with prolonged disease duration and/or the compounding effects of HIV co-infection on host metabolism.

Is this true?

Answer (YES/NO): NO